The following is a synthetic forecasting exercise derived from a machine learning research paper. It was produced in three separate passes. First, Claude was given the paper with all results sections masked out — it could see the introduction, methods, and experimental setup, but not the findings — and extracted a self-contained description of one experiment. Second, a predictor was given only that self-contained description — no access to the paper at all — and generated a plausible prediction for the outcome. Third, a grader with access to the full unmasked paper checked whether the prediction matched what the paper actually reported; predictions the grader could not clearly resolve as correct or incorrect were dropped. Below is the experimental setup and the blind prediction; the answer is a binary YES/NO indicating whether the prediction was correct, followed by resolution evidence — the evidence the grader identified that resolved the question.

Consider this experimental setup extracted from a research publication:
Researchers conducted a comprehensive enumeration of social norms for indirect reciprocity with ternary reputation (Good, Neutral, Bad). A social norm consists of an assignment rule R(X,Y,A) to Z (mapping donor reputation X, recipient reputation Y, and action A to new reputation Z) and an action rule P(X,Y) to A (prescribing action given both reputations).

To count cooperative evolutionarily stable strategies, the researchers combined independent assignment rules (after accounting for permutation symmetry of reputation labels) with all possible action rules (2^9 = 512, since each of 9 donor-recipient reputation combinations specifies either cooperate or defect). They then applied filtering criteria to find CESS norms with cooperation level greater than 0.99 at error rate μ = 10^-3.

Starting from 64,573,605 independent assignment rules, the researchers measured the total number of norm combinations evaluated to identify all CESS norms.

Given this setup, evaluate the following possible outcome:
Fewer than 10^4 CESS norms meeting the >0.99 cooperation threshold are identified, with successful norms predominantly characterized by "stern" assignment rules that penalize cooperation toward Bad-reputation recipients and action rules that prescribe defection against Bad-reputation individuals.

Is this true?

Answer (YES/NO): NO